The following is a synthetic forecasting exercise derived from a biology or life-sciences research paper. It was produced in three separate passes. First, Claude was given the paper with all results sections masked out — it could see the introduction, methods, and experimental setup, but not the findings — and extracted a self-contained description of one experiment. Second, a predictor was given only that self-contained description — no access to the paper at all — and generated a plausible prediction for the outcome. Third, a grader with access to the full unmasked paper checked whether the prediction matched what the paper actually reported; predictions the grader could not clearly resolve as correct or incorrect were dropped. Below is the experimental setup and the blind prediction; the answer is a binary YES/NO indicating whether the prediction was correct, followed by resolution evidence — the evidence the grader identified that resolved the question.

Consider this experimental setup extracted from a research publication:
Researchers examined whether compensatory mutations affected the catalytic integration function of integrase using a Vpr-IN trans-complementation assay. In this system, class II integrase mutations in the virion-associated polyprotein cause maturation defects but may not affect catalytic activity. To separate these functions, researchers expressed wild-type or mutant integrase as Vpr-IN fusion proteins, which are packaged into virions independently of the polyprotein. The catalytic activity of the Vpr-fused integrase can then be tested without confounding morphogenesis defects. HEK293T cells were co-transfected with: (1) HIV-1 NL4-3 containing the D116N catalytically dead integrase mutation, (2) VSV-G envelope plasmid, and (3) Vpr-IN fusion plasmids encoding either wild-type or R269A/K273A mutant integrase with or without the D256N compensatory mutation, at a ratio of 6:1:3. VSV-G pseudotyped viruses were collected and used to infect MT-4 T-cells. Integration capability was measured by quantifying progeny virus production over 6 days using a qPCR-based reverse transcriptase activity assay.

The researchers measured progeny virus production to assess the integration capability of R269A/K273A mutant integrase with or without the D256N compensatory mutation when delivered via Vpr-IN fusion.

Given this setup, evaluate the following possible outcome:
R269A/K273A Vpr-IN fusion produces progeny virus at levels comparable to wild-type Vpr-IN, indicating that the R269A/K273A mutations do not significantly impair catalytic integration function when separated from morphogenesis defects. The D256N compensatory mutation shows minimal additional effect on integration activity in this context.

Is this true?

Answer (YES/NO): YES